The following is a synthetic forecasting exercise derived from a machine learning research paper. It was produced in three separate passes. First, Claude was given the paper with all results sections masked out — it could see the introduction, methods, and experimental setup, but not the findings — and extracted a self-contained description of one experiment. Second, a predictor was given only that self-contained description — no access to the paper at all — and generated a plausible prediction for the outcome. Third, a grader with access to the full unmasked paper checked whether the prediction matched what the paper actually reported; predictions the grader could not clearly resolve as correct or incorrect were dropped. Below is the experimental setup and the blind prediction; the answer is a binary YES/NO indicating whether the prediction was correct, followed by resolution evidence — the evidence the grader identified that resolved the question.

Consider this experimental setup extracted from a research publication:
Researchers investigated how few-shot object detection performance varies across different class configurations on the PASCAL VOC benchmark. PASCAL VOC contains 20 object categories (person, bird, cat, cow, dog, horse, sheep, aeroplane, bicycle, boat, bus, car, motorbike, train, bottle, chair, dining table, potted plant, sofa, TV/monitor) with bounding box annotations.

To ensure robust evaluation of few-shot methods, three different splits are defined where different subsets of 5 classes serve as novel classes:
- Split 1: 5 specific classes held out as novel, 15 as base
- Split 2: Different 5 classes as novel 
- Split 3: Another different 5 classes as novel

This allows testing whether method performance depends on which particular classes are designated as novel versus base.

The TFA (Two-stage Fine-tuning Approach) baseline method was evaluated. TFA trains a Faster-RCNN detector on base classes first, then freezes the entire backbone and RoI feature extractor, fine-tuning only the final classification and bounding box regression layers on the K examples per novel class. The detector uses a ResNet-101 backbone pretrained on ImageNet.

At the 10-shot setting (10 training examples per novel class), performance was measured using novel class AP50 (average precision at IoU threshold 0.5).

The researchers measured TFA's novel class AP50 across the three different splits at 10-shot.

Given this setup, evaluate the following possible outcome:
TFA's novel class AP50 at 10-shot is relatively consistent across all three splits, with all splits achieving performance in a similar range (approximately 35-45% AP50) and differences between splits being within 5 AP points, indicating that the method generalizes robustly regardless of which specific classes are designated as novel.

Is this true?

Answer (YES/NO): NO